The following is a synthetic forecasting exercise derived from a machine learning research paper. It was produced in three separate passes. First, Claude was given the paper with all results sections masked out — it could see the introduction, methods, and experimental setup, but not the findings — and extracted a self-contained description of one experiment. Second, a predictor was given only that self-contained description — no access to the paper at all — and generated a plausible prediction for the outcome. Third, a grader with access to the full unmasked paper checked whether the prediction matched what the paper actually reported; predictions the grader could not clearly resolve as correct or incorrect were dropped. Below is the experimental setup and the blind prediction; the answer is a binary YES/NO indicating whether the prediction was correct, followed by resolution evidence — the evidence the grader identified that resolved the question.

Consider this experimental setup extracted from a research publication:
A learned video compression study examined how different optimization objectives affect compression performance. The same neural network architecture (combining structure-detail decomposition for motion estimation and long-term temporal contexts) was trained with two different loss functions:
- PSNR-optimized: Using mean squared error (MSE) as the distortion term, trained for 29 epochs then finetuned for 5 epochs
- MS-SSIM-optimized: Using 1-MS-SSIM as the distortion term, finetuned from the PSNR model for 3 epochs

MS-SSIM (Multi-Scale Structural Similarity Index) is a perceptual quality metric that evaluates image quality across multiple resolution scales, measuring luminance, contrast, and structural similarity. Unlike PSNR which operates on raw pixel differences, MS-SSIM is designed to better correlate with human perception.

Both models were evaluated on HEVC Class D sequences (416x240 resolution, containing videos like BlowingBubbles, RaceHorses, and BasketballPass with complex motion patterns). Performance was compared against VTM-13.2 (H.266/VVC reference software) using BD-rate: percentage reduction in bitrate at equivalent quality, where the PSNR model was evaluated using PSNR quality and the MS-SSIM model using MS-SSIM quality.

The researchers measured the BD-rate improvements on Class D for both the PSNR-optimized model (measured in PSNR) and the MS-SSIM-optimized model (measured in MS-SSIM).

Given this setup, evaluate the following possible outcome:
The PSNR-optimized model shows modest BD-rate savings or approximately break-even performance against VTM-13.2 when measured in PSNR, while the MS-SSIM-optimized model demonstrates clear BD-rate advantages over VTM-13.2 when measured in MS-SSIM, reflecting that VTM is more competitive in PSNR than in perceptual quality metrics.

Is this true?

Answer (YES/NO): NO